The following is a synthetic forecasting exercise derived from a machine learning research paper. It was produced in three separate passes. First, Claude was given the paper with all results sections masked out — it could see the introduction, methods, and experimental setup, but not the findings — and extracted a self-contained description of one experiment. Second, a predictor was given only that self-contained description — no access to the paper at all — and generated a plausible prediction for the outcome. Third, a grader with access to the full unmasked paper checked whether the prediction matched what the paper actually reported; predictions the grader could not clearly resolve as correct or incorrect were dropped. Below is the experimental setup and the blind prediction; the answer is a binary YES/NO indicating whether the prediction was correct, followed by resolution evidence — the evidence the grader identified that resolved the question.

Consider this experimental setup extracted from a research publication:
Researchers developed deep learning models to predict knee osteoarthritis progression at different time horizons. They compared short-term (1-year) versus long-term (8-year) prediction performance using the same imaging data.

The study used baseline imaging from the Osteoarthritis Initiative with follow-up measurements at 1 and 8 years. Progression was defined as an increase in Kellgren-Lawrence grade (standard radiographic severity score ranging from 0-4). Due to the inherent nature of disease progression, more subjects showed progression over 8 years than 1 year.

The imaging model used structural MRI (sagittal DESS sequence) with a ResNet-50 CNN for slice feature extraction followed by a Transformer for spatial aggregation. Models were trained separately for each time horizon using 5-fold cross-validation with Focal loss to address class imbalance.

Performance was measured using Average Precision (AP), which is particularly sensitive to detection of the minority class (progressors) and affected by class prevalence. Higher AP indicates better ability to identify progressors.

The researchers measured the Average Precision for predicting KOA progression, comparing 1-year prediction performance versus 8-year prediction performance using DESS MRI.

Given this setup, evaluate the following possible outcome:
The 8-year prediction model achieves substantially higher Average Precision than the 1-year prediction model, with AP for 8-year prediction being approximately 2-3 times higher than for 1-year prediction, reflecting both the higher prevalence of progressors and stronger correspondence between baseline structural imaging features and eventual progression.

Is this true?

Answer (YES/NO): NO